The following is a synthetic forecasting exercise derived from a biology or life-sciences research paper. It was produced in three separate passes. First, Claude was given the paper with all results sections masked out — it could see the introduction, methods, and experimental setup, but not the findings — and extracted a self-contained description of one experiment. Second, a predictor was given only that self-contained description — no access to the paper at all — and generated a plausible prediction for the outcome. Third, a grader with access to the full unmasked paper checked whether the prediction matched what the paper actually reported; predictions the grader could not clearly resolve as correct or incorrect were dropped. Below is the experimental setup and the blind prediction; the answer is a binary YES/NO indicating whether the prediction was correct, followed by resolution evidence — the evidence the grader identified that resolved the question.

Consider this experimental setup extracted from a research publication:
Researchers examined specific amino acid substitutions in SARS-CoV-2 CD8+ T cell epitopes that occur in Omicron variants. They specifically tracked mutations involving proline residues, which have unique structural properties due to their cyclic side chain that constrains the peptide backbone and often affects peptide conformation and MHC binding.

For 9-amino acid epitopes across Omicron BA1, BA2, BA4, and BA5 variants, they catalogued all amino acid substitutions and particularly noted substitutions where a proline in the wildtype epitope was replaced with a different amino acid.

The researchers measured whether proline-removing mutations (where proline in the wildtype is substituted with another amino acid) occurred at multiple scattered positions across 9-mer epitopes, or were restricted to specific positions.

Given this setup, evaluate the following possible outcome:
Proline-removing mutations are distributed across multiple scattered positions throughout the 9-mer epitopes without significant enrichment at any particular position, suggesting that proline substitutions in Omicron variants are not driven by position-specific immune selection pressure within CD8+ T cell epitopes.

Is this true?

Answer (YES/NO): NO